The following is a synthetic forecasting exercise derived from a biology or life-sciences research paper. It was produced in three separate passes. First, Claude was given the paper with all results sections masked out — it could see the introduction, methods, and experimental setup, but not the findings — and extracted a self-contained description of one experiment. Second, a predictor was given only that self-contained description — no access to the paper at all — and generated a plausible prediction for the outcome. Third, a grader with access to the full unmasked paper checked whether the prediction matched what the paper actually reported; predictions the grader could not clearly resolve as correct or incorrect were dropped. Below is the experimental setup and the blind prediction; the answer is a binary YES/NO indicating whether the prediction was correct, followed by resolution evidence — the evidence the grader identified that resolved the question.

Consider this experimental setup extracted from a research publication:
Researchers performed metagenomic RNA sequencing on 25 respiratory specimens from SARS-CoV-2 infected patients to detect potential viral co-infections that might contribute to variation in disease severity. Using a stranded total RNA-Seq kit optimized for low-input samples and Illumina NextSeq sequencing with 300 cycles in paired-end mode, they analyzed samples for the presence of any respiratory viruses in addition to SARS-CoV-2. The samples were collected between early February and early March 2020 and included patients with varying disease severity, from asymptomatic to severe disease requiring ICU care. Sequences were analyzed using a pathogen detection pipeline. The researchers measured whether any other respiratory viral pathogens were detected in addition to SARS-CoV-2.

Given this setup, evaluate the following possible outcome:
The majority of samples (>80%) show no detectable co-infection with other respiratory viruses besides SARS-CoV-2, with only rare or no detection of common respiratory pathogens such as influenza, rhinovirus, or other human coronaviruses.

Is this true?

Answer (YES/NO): YES